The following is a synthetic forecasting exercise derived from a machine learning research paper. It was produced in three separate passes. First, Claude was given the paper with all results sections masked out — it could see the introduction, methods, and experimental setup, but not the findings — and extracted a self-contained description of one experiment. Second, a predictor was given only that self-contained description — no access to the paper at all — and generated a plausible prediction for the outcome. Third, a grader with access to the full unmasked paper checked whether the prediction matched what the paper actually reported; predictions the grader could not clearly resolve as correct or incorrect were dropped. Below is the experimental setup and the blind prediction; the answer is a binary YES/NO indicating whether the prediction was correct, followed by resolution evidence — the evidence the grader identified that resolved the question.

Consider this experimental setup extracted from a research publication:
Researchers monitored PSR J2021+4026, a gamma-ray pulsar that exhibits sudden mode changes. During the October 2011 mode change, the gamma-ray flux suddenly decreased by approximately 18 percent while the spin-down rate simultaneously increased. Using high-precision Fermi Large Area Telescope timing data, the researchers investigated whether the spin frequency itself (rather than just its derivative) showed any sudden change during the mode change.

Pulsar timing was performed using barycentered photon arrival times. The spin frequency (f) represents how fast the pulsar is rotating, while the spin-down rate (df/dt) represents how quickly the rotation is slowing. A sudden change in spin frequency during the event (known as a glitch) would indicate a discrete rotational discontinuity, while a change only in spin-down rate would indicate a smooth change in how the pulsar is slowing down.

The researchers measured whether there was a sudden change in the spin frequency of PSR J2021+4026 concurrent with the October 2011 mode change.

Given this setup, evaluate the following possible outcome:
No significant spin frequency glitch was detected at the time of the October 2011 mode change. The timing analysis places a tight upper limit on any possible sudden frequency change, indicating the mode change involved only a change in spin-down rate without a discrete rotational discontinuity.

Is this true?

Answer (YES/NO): YES